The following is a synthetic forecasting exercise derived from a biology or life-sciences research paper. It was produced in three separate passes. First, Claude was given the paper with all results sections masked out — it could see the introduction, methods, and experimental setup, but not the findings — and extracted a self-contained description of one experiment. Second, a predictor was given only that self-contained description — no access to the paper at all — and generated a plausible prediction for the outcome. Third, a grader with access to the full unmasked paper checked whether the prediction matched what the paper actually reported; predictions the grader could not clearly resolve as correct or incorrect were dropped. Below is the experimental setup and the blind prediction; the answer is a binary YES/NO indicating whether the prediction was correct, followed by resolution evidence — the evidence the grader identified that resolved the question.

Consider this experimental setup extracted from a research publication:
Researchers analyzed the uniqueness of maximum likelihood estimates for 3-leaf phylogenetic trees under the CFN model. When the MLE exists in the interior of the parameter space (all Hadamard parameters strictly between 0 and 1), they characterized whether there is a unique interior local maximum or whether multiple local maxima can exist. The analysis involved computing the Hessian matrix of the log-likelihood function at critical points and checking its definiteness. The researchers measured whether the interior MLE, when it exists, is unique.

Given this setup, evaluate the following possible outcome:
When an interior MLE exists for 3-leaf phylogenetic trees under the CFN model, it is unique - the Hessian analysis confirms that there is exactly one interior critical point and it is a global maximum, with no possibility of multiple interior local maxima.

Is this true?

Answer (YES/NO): YES